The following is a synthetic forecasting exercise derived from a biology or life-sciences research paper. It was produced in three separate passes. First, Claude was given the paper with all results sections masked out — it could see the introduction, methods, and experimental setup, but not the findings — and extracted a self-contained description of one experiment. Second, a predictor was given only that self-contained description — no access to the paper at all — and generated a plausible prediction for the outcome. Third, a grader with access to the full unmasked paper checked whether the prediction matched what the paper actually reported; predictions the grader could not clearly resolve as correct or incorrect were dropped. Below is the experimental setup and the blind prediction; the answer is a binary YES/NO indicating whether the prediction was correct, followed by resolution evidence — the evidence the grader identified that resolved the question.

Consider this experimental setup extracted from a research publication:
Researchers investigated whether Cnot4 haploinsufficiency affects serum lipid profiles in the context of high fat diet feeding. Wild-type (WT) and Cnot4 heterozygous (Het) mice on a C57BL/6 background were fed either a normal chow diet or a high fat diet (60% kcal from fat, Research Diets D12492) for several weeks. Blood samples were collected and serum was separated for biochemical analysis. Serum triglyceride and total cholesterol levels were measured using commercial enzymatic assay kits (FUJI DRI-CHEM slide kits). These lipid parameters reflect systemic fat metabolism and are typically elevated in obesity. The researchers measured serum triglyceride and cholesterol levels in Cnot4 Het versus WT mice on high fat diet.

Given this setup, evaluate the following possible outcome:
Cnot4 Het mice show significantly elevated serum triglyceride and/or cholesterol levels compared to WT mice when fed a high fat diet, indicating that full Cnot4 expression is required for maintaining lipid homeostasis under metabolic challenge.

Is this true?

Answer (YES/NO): NO